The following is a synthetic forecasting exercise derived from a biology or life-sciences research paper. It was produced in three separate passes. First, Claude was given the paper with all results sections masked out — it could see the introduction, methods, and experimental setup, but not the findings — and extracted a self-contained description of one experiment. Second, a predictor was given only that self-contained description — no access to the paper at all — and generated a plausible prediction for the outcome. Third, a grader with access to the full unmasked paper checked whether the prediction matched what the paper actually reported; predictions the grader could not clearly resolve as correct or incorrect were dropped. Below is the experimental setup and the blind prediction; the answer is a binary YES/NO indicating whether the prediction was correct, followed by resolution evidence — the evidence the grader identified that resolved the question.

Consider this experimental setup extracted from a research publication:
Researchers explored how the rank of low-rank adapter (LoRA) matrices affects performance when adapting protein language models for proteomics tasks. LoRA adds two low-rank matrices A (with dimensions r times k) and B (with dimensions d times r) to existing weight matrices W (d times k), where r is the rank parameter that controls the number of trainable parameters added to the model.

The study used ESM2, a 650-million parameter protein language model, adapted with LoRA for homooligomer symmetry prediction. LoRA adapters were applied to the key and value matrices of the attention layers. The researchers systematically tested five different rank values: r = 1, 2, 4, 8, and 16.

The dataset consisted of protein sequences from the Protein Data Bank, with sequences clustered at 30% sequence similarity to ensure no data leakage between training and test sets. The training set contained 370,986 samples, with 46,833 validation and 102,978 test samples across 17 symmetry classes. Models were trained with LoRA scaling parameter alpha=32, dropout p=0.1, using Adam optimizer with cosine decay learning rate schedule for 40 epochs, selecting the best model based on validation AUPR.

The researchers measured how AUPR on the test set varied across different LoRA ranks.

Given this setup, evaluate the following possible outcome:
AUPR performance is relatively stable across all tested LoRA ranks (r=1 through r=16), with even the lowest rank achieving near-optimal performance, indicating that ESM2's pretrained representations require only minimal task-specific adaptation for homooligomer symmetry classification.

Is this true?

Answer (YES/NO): NO